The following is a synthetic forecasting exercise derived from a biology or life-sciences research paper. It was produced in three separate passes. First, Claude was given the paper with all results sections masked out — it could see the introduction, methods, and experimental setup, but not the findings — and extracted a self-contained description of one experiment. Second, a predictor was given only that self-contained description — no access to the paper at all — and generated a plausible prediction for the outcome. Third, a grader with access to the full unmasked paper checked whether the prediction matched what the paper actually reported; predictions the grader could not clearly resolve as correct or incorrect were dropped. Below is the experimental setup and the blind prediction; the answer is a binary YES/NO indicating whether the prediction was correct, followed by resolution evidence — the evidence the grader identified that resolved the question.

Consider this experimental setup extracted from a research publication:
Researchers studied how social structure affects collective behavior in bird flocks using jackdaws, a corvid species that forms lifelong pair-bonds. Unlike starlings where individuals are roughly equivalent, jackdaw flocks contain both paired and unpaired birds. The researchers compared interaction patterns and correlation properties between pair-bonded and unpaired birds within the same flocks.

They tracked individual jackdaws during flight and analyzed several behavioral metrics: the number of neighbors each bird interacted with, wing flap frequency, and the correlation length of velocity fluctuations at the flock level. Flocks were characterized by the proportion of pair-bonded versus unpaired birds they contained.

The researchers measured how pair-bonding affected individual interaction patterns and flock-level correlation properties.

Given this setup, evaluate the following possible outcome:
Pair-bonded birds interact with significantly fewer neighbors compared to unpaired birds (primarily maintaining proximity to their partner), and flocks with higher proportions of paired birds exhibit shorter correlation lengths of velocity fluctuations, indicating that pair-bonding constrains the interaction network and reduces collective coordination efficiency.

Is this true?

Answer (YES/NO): YES